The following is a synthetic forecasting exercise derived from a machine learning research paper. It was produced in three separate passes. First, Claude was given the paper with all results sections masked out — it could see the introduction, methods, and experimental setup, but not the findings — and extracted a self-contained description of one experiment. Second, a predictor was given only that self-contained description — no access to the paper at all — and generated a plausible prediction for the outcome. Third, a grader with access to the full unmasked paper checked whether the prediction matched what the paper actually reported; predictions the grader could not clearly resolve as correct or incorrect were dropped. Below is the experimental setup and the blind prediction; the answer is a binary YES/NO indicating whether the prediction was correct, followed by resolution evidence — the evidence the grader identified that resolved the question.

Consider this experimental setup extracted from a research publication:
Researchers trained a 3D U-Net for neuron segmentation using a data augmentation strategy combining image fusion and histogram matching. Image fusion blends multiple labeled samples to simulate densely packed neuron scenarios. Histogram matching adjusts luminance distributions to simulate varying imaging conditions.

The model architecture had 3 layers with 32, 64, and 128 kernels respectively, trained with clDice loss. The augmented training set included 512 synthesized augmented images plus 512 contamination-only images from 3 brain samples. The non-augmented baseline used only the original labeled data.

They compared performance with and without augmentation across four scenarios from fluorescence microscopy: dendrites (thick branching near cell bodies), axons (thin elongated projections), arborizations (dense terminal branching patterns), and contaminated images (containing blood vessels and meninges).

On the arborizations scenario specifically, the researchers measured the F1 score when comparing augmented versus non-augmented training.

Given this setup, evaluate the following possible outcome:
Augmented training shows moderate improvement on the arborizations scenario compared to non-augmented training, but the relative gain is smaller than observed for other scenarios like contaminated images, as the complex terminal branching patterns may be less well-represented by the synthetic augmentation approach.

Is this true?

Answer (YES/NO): NO